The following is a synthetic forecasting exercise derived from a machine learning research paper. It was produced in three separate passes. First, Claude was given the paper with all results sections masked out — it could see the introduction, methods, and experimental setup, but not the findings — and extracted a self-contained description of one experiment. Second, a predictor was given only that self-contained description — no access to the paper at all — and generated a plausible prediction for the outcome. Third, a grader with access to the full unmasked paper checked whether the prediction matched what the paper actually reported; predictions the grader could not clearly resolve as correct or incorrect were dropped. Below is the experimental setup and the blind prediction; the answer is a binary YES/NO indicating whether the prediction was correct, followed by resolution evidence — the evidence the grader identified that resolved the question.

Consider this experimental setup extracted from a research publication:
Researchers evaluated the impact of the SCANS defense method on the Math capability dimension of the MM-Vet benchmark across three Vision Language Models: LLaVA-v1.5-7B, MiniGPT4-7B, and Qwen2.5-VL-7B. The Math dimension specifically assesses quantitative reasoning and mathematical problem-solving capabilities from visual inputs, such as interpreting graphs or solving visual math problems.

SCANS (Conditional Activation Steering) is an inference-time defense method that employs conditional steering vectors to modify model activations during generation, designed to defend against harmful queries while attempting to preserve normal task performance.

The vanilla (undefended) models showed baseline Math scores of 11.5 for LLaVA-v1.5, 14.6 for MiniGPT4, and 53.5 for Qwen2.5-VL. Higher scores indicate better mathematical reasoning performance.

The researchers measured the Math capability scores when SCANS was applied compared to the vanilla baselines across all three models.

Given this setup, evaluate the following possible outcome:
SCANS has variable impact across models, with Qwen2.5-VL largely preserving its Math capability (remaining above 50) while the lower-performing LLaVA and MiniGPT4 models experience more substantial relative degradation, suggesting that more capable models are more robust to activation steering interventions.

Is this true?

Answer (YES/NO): NO